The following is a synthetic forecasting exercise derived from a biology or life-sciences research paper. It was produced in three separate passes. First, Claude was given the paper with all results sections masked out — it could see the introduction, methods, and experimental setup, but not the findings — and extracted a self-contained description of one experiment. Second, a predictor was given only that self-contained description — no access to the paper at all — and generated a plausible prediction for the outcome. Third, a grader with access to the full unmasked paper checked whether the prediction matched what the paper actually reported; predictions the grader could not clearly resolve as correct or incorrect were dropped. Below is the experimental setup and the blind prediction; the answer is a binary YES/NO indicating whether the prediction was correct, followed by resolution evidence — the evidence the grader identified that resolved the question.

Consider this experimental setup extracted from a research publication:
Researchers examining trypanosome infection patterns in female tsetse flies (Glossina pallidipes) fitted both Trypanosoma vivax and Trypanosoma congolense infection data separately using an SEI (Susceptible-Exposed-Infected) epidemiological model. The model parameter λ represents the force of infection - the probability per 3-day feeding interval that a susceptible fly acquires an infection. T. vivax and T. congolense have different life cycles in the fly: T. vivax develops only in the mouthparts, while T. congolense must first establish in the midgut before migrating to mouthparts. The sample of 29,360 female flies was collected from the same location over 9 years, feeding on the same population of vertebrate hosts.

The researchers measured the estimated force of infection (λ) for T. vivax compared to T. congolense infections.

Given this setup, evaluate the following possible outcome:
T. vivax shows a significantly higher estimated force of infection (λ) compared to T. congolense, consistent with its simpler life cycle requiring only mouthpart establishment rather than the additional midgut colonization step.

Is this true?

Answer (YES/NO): NO